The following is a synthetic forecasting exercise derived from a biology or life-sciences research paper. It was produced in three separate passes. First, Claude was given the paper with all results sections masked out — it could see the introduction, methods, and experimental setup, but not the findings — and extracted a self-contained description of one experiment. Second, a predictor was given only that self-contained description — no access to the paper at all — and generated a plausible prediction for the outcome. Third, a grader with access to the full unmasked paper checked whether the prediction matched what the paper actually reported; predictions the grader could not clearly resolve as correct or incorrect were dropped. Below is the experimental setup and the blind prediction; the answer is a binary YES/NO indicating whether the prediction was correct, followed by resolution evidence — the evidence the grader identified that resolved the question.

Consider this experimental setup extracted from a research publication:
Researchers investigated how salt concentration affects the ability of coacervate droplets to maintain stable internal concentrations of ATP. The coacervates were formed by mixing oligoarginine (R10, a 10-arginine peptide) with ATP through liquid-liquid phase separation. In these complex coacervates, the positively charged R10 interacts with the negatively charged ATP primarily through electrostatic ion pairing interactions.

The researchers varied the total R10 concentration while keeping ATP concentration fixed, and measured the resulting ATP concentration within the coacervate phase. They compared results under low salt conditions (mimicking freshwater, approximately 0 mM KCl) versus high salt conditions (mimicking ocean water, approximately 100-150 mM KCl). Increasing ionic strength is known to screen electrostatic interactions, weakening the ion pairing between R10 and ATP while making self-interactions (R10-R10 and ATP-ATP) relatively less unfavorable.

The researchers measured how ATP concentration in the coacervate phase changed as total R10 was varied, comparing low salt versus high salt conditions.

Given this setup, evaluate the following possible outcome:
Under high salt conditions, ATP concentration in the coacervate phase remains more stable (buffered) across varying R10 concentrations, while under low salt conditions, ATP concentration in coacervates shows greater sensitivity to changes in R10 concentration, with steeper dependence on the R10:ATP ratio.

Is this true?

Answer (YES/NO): NO